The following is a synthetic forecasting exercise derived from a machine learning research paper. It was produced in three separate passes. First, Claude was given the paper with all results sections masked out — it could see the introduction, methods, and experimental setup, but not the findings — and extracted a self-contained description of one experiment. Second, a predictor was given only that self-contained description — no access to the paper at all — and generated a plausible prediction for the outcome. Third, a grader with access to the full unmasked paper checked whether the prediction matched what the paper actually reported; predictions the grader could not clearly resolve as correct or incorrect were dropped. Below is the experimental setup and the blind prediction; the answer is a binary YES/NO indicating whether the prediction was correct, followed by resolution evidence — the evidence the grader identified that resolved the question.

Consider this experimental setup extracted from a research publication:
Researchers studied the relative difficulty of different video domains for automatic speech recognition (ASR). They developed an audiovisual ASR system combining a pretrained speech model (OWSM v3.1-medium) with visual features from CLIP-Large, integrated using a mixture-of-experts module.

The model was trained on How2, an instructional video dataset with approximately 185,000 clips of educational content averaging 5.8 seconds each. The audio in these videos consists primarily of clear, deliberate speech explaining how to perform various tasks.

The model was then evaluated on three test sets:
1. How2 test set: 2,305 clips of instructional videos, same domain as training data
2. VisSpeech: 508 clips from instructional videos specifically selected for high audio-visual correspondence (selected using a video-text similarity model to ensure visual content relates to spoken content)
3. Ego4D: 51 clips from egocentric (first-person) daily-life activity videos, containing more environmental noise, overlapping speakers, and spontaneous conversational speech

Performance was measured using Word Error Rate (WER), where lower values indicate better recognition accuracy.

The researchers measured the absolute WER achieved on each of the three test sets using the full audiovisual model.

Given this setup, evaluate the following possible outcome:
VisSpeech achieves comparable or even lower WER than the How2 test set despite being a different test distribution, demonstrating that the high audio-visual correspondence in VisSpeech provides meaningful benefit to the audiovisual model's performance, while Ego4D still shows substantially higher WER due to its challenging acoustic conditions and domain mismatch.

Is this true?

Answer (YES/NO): NO